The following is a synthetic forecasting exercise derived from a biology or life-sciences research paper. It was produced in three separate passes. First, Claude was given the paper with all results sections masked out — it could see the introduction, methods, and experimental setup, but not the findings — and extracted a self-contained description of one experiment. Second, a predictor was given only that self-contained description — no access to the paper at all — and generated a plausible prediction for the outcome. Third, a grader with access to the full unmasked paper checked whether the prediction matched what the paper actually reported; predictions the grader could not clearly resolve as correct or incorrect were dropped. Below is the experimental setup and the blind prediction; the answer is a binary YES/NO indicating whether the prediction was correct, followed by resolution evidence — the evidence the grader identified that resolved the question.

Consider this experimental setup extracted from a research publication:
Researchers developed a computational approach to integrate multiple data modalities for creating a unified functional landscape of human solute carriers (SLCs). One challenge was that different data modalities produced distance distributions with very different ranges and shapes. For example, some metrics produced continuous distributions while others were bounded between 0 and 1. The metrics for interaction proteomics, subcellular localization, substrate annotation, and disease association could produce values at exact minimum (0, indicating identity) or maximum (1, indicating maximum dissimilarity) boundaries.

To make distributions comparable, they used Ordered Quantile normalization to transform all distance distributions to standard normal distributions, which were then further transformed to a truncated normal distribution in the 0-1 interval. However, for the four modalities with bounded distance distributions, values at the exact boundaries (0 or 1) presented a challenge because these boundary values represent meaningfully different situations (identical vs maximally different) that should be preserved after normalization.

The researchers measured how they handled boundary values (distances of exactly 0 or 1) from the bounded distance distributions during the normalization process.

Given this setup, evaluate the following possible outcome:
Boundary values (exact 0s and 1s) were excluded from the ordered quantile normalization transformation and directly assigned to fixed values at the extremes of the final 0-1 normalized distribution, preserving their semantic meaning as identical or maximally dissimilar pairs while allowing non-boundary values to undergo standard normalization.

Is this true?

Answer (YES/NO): YES